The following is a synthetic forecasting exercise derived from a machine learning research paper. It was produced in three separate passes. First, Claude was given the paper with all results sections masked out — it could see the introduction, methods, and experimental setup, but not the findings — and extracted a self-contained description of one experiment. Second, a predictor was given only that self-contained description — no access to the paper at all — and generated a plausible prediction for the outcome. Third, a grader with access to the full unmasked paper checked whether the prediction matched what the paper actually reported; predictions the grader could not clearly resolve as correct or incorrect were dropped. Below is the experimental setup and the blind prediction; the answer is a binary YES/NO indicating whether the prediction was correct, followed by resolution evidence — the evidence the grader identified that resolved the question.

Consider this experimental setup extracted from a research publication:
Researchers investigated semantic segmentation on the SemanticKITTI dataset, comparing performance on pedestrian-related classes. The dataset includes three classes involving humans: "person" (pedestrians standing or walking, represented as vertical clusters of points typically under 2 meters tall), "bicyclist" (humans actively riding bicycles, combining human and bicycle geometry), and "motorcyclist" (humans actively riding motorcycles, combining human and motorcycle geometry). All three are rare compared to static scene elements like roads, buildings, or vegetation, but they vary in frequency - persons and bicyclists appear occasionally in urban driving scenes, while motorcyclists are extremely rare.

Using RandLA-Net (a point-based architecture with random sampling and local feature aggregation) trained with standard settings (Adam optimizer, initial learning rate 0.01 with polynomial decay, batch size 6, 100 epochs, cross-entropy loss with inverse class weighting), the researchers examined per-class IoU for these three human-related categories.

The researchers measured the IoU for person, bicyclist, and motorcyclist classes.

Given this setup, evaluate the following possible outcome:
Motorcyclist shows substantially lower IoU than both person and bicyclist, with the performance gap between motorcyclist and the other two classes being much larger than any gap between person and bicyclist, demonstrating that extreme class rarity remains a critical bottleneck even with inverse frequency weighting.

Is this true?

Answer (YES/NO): YES